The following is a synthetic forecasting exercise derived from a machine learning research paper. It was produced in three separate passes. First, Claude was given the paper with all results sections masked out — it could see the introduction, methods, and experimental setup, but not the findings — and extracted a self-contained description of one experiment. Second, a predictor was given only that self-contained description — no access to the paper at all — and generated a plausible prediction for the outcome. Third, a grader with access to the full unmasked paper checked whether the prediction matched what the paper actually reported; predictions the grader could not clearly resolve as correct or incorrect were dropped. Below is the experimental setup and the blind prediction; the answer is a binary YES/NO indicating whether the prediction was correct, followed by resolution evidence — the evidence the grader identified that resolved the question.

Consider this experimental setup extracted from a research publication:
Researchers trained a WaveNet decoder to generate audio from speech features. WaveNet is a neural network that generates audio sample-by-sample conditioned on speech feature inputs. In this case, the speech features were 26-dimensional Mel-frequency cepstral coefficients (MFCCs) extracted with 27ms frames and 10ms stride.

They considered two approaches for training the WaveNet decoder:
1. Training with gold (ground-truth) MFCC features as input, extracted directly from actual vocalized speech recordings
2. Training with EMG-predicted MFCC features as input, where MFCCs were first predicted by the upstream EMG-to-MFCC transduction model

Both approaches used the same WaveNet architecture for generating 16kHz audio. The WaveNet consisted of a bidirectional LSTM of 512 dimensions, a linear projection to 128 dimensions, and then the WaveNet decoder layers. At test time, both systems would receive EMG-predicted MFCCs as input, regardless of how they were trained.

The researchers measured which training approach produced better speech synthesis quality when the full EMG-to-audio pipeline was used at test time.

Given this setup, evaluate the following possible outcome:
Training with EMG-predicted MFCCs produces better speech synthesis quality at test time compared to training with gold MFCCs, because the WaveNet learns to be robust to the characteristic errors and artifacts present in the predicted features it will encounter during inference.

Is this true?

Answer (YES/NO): NO